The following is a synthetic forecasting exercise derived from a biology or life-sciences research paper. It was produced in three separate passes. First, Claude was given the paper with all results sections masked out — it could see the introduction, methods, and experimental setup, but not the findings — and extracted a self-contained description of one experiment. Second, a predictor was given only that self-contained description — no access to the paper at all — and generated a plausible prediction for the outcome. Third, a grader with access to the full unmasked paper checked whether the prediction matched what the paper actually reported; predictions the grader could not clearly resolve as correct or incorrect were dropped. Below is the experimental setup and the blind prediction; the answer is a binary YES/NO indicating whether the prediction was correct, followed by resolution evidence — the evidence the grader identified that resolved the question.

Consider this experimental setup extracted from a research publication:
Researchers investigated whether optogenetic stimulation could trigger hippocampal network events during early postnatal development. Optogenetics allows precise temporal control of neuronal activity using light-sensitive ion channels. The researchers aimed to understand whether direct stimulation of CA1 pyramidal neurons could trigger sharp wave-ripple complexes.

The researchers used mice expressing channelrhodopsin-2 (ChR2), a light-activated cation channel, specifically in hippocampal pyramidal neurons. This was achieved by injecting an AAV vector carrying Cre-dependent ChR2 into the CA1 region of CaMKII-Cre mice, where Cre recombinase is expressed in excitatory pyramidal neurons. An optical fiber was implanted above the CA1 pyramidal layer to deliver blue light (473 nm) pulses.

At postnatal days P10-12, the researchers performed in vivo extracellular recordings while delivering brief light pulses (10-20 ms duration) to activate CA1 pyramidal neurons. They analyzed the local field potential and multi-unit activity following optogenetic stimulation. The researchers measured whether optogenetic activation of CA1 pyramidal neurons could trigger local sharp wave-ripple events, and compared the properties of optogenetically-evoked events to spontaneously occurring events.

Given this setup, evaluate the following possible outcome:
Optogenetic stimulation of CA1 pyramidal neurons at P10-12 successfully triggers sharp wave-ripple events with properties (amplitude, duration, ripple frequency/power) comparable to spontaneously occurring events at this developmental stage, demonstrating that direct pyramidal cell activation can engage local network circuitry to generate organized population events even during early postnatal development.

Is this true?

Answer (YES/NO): YES